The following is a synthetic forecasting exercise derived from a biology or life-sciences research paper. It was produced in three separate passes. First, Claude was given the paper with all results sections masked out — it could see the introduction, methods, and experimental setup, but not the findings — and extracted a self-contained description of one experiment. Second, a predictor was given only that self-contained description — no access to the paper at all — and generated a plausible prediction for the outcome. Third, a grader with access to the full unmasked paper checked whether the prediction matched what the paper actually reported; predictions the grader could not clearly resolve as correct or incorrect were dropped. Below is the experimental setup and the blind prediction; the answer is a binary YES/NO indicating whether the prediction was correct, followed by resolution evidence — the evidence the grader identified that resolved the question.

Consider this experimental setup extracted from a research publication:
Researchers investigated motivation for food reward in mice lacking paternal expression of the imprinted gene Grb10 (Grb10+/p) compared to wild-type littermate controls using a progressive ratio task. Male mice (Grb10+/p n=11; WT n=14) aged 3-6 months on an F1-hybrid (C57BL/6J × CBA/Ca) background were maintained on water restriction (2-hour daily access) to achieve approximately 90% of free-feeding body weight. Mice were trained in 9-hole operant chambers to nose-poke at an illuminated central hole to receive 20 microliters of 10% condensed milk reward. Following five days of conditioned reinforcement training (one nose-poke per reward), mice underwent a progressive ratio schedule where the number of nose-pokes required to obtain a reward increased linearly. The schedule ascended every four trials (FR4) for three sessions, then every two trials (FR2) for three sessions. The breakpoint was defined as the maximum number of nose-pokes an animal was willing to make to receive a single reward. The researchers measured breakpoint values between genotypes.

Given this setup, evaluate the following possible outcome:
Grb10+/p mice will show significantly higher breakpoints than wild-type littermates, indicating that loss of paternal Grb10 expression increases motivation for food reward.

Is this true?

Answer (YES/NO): NO